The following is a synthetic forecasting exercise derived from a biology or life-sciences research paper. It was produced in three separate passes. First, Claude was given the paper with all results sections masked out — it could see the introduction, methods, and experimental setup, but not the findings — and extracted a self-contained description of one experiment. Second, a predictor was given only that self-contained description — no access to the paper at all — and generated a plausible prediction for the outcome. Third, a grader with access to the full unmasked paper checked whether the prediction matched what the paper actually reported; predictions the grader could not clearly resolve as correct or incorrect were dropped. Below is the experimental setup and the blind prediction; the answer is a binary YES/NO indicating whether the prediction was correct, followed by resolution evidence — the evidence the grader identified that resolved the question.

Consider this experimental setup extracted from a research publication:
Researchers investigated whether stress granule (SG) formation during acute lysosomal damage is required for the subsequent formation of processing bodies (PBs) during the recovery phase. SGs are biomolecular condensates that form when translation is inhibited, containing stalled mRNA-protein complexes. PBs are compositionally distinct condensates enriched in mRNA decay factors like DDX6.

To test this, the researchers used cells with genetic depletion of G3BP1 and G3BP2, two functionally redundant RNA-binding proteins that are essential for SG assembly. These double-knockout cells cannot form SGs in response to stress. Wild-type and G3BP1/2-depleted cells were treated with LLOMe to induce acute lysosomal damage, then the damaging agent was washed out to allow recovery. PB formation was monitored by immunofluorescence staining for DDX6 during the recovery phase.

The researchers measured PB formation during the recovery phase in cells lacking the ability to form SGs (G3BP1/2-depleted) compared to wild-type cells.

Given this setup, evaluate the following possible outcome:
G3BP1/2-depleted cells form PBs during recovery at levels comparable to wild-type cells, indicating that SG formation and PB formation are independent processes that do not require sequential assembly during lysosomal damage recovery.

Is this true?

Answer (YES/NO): NO